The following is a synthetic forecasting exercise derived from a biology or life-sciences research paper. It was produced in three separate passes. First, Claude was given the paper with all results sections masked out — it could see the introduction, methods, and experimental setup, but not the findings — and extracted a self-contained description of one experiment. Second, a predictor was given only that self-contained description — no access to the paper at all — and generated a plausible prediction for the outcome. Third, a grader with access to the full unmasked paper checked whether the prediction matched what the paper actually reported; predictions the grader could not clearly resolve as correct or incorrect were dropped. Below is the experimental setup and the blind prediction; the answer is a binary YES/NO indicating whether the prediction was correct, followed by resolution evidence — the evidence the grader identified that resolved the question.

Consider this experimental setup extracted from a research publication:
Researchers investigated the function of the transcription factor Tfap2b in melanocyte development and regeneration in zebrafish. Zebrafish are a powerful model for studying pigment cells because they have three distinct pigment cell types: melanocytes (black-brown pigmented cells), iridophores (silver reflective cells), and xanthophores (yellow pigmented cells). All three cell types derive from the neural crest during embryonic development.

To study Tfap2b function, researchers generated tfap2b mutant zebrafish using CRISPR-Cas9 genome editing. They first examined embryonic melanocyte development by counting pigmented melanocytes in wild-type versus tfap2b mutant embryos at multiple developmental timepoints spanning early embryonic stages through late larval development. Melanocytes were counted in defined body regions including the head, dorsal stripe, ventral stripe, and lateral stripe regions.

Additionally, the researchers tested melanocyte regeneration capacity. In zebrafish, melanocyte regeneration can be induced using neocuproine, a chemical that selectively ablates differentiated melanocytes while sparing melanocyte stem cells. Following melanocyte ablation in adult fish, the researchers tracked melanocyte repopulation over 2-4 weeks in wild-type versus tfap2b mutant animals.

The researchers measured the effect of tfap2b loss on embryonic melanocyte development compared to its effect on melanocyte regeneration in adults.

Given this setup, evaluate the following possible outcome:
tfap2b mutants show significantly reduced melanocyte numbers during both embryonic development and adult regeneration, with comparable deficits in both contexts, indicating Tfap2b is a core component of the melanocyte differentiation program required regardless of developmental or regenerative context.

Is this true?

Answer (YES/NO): NO